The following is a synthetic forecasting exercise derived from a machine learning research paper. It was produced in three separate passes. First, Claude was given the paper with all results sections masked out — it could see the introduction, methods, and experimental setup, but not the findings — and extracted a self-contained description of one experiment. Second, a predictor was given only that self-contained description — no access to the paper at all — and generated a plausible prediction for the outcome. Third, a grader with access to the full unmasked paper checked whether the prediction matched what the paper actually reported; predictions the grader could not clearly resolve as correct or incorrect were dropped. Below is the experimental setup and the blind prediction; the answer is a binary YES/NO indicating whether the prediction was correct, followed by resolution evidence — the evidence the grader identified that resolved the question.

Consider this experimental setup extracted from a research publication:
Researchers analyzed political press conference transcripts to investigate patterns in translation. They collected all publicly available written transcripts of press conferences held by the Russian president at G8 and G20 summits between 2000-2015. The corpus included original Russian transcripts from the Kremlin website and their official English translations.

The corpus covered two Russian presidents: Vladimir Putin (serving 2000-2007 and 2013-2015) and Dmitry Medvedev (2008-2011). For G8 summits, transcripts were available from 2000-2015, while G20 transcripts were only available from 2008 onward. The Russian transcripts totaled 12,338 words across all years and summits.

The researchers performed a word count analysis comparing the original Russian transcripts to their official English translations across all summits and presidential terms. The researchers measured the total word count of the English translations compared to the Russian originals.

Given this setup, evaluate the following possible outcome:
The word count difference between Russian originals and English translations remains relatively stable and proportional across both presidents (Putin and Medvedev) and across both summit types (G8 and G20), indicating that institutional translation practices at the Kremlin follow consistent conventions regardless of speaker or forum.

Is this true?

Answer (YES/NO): NO